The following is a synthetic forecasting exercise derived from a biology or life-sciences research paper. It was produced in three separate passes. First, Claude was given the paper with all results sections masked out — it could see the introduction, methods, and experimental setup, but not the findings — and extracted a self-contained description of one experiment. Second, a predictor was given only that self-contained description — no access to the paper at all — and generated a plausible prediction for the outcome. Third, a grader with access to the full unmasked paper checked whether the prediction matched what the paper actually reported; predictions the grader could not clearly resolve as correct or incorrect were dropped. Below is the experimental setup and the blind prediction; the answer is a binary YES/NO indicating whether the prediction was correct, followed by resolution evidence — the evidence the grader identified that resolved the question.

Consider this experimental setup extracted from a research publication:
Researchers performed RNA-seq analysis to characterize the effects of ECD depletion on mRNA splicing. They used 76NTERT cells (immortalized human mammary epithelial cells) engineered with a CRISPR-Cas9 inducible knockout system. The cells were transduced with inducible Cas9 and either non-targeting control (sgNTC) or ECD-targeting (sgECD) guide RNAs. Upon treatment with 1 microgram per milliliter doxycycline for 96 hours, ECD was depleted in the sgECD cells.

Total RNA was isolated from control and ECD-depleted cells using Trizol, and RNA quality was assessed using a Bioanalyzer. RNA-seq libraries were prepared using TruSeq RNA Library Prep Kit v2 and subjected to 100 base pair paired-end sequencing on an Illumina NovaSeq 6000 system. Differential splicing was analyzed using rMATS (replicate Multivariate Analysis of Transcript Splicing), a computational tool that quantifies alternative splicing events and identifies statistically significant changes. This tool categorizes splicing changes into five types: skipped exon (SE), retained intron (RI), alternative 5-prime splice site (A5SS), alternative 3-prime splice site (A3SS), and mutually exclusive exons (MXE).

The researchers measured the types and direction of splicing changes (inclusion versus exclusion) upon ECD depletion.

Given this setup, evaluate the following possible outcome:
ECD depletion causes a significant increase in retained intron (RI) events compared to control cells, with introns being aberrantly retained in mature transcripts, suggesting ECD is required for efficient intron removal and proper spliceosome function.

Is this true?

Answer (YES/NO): YES